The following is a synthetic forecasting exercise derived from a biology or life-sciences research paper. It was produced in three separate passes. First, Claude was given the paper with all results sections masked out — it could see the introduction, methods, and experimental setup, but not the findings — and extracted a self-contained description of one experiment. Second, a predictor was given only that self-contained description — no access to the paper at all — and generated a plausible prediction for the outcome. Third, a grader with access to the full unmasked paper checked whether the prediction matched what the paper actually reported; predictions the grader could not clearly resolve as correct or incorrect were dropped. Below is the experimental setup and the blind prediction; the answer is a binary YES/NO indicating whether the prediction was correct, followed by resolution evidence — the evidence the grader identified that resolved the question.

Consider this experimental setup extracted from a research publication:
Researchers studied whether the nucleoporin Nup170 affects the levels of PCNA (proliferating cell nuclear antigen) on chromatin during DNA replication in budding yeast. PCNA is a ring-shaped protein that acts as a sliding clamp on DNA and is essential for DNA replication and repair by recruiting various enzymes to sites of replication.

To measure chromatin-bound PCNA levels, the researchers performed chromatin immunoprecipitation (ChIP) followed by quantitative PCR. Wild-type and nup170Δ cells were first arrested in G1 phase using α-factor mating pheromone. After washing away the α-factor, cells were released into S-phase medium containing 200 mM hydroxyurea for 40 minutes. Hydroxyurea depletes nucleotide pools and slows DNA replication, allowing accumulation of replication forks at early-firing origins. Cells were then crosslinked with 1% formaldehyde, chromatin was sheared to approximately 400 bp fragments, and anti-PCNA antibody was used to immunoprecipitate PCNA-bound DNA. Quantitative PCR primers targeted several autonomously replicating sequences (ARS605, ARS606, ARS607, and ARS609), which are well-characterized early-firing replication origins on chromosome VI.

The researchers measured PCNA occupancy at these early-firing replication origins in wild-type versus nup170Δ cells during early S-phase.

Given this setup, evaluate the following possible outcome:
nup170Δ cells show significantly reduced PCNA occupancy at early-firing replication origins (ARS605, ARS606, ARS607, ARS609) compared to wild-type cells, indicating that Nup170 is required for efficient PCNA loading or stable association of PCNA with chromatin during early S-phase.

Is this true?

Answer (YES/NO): YES